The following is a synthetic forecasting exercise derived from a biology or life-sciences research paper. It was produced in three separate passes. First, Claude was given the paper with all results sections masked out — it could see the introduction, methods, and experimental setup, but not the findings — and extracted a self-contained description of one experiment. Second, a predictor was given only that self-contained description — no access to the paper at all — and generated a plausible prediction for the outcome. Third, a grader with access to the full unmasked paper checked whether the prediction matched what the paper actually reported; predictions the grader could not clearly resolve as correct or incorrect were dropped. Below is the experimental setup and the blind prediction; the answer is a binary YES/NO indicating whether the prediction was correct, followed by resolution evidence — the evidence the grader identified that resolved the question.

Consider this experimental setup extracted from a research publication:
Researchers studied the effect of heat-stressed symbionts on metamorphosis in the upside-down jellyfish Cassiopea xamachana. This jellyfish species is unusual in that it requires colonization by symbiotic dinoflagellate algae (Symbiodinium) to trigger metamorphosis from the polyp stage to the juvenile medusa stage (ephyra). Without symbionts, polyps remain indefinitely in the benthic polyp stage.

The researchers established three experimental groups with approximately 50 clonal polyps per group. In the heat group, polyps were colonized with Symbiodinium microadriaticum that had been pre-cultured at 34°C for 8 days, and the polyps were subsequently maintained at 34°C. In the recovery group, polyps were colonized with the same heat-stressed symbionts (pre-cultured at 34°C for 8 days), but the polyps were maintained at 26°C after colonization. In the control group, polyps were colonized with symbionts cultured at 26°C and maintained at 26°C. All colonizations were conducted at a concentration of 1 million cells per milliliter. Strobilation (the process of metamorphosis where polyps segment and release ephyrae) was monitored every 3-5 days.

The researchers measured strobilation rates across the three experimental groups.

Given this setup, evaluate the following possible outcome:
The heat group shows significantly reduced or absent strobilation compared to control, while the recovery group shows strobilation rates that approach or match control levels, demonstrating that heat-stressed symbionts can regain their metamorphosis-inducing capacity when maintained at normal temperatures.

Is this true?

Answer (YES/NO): NO